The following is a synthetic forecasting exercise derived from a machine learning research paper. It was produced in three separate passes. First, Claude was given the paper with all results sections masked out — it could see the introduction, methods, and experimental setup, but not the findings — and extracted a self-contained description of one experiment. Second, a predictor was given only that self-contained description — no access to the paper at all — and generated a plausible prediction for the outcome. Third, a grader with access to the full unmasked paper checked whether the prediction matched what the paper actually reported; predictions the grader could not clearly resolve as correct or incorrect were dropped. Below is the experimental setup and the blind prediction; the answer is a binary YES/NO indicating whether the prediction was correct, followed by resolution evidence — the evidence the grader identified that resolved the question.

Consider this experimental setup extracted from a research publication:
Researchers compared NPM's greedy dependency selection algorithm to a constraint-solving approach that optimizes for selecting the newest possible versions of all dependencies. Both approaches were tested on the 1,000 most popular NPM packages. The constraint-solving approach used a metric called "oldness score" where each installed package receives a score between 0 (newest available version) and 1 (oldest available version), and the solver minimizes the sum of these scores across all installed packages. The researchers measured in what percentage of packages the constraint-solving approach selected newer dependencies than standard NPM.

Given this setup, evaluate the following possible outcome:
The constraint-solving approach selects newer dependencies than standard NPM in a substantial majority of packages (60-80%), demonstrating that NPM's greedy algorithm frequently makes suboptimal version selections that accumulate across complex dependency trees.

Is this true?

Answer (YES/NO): NO